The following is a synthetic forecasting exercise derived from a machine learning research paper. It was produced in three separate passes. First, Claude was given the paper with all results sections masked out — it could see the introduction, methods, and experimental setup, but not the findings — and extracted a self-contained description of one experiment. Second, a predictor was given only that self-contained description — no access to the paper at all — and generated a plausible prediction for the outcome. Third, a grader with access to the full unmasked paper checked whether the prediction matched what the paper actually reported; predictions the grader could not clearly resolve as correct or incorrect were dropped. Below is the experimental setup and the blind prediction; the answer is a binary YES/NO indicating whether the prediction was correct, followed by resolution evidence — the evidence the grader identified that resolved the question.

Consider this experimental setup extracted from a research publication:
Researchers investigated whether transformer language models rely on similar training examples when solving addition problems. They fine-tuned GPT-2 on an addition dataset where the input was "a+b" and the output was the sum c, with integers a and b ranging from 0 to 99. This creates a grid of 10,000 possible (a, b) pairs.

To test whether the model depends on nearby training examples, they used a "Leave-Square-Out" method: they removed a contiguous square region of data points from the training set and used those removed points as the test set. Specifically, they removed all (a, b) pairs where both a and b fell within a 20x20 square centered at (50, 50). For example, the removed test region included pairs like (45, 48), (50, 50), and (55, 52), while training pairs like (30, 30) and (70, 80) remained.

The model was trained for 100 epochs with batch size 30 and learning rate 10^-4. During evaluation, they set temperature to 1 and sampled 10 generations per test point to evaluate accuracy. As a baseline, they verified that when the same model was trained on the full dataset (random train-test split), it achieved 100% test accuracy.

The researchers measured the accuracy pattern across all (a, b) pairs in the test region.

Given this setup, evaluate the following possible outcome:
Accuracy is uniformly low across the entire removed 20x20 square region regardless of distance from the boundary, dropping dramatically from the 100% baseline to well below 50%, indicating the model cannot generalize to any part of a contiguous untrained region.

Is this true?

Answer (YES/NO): NO